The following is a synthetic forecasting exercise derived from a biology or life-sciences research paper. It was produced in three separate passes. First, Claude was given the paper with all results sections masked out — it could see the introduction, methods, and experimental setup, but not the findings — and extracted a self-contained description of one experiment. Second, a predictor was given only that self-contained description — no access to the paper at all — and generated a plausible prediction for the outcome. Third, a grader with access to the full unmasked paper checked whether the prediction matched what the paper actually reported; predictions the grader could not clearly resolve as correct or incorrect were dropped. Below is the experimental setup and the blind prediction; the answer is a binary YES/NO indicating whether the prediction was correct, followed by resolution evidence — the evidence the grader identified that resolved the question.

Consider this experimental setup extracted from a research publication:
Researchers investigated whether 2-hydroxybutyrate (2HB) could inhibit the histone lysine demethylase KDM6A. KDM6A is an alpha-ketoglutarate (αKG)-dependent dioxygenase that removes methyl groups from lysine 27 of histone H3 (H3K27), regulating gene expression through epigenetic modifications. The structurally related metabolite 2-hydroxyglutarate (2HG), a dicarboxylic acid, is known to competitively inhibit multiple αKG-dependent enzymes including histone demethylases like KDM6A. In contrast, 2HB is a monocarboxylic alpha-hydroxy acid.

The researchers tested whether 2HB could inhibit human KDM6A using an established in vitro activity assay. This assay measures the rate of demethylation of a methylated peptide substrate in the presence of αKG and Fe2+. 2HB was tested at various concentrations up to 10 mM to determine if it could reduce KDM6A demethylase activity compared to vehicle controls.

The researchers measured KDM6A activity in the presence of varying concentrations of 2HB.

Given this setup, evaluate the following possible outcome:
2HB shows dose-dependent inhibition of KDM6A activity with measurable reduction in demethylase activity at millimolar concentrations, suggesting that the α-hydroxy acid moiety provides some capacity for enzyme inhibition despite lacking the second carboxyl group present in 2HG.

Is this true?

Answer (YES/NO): NO